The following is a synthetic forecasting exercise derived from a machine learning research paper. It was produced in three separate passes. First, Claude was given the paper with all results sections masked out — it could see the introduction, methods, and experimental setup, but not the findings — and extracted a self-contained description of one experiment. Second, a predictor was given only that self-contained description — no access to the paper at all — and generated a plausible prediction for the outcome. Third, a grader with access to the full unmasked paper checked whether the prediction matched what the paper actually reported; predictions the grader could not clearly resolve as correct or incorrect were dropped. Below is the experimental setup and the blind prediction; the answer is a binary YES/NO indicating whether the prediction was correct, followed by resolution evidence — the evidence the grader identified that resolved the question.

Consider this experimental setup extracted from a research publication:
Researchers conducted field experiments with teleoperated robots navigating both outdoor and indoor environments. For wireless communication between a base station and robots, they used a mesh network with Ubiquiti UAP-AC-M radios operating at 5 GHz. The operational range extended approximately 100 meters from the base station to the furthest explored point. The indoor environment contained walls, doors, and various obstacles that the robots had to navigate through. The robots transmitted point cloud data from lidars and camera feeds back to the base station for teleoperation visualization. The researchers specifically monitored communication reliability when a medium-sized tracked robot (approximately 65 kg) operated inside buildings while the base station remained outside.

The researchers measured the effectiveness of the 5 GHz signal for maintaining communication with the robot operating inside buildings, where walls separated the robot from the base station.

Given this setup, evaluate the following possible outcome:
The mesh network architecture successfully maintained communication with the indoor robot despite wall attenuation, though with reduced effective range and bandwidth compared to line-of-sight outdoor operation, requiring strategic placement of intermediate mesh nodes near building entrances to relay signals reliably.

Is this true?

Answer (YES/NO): NO